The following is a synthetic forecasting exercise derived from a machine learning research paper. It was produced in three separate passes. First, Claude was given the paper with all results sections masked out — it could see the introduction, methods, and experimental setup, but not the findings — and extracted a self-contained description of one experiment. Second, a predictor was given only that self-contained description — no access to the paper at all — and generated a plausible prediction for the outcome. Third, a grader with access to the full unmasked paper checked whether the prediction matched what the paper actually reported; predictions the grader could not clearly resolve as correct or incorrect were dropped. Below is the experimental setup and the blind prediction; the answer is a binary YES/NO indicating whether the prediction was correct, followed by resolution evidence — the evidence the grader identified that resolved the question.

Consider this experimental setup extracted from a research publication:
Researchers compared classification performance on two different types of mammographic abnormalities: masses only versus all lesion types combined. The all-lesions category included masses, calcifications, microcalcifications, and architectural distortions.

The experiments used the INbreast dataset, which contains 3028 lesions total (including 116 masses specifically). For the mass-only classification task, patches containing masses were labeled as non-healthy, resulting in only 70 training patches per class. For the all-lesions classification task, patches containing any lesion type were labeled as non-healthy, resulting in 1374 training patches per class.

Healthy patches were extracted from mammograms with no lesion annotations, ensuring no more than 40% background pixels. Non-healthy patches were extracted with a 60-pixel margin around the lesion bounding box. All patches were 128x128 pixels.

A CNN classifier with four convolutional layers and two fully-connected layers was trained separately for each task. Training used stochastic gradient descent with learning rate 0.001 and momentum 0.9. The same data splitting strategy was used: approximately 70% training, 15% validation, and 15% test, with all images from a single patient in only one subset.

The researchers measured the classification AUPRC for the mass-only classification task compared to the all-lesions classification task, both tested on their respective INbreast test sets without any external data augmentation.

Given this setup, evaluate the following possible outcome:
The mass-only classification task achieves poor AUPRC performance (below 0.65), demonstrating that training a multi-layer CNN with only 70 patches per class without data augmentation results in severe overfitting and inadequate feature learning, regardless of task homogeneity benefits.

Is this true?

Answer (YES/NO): NO